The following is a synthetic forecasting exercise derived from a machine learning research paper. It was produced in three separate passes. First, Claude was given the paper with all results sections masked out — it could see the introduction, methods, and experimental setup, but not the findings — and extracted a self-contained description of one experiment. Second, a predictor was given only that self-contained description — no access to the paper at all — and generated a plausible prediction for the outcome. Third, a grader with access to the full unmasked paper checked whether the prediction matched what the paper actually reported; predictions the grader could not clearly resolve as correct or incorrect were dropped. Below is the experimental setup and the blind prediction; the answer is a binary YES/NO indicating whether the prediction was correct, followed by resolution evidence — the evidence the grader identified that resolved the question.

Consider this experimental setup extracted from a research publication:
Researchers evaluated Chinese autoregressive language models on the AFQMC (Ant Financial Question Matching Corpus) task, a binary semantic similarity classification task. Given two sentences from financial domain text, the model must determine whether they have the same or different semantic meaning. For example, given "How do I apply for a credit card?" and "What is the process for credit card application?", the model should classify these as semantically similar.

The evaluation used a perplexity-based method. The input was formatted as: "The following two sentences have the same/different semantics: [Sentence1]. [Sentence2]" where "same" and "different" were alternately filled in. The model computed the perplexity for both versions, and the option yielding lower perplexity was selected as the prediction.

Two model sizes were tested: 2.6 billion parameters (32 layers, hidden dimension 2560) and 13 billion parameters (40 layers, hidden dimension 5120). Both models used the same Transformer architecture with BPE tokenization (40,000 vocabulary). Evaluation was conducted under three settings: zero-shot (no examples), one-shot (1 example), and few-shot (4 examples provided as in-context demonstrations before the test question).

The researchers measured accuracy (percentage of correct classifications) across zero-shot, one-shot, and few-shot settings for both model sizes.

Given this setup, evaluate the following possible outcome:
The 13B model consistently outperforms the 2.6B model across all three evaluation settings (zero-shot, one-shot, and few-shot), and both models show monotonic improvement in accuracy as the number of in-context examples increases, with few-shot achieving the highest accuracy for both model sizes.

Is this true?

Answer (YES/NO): NO